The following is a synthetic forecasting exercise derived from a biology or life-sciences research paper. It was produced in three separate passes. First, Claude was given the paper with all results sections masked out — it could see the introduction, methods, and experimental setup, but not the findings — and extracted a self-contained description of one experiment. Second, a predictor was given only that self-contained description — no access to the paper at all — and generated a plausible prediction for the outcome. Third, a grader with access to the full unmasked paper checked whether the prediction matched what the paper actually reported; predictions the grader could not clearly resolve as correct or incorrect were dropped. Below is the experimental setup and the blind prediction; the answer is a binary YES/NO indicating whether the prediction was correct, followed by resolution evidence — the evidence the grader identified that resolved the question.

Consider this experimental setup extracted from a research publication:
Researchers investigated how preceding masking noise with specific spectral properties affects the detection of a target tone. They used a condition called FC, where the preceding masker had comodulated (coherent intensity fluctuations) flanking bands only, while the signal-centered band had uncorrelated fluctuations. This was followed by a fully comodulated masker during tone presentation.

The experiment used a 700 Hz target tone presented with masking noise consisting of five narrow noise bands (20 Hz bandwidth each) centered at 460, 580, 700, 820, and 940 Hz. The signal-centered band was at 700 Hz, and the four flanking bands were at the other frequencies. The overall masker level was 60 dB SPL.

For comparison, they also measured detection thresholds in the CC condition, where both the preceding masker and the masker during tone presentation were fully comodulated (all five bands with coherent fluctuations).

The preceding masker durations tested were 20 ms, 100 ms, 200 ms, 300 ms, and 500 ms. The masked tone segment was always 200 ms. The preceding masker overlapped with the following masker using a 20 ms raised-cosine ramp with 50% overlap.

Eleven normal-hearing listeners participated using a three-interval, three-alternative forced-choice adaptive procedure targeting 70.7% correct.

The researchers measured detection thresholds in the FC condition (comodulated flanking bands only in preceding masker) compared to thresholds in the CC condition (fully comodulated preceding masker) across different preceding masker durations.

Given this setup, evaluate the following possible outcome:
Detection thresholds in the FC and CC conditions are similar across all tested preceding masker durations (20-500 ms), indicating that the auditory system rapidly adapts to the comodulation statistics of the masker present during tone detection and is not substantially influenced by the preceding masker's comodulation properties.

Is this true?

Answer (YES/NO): NO